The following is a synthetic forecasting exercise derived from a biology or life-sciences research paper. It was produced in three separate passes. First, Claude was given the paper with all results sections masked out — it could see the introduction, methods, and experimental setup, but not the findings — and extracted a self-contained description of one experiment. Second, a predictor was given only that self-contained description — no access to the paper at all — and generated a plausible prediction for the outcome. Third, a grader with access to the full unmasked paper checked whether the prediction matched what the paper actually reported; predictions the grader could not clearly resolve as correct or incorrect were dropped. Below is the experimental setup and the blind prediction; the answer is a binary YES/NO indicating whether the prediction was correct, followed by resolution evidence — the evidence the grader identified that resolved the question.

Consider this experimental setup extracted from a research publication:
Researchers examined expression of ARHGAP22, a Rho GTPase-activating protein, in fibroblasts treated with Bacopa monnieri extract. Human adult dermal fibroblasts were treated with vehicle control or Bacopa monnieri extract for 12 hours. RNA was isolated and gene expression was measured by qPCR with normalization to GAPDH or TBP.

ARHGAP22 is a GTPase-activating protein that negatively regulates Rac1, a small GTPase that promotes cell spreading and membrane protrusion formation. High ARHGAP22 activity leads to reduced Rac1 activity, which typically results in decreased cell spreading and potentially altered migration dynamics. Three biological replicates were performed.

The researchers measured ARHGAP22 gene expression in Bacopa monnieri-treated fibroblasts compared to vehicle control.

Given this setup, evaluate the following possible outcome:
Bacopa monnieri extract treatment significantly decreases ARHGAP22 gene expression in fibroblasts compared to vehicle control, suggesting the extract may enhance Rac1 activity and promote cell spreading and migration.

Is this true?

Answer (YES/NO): NO